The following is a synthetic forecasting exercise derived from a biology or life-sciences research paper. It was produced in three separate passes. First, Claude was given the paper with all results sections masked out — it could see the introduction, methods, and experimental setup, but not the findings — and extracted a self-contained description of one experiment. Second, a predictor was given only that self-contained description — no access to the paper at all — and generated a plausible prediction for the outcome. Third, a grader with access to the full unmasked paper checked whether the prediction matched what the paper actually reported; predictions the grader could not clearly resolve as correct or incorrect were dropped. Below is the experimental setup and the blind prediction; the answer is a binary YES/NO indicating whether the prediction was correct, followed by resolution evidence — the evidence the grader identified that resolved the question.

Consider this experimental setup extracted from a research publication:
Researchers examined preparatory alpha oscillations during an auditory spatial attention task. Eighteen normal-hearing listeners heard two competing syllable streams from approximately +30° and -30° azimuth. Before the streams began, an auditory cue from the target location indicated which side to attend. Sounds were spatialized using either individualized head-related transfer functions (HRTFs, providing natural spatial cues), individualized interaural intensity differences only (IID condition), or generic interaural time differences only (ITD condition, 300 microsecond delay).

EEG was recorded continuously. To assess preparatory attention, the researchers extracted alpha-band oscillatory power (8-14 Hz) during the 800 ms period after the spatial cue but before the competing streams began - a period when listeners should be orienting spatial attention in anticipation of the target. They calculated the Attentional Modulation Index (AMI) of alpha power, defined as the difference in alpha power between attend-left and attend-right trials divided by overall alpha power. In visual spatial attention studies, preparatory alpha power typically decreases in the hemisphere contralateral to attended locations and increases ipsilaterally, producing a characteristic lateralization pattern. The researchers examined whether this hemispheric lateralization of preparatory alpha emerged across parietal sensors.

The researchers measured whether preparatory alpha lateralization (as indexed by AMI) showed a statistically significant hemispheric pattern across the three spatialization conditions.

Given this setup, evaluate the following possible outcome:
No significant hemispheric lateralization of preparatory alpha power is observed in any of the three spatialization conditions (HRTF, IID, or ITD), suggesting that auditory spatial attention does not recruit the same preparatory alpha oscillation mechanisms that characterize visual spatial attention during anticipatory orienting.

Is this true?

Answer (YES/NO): NO